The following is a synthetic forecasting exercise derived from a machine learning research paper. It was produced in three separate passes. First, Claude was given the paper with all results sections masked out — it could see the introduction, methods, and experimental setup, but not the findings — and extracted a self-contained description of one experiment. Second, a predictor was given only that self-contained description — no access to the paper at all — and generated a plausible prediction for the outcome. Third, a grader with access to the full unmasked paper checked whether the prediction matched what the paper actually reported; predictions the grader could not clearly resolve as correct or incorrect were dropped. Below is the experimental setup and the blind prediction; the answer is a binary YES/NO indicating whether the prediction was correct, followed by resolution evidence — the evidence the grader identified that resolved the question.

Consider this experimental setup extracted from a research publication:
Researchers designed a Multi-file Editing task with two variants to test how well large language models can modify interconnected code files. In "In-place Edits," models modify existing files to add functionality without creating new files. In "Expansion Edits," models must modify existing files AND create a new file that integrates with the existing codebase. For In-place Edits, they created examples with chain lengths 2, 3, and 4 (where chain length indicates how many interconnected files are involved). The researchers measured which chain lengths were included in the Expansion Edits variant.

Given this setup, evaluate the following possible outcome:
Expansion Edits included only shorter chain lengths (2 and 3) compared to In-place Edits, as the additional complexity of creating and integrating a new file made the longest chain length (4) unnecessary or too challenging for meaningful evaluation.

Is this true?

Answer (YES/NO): YES